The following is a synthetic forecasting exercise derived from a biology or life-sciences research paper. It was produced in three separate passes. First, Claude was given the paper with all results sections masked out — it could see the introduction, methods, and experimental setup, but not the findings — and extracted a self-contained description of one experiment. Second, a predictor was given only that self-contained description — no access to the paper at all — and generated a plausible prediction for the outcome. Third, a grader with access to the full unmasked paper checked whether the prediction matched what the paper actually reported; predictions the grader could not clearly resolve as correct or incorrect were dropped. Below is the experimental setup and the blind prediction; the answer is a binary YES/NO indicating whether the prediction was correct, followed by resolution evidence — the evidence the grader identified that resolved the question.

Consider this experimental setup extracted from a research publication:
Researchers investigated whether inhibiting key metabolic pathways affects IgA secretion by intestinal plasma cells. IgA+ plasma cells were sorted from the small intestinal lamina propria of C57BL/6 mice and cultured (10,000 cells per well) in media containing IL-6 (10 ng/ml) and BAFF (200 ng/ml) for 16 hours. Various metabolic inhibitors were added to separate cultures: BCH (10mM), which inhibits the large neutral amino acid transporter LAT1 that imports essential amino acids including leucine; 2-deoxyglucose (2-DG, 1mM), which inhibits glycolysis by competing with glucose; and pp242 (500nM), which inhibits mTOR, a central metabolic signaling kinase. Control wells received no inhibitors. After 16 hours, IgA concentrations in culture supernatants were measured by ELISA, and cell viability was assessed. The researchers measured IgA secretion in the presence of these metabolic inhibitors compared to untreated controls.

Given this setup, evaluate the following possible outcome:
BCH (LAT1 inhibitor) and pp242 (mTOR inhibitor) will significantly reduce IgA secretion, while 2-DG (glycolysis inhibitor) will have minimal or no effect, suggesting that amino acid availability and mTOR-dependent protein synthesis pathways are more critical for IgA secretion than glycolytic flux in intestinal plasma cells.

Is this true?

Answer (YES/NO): NO